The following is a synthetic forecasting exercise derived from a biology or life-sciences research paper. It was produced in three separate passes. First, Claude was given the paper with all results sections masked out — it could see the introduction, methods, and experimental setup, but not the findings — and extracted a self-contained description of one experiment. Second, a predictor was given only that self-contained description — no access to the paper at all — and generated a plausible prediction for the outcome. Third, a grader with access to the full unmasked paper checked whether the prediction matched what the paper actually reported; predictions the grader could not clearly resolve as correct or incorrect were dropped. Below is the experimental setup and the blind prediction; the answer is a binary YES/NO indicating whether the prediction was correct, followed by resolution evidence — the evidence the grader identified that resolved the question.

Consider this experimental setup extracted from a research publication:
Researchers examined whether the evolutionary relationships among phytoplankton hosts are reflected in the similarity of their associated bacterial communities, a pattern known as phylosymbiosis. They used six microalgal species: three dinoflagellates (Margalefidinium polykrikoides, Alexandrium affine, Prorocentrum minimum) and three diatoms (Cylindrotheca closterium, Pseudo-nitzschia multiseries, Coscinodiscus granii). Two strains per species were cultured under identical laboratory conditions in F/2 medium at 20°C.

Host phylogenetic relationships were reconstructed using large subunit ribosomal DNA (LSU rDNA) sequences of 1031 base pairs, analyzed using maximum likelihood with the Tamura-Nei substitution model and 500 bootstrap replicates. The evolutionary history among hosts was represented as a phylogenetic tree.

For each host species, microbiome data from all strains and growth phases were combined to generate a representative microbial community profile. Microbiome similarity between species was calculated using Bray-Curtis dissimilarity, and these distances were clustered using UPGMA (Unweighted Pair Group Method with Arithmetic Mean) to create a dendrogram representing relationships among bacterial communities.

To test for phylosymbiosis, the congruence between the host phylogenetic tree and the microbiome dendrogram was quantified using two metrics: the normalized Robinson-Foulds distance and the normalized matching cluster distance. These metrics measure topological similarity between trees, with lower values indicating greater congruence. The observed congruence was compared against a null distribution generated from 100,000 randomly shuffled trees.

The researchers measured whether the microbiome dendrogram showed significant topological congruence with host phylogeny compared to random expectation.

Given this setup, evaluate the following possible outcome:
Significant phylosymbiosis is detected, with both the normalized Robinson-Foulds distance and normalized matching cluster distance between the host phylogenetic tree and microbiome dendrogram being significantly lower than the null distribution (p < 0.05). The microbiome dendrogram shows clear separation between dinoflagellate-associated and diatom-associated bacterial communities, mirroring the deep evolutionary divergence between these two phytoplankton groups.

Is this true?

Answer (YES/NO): YES